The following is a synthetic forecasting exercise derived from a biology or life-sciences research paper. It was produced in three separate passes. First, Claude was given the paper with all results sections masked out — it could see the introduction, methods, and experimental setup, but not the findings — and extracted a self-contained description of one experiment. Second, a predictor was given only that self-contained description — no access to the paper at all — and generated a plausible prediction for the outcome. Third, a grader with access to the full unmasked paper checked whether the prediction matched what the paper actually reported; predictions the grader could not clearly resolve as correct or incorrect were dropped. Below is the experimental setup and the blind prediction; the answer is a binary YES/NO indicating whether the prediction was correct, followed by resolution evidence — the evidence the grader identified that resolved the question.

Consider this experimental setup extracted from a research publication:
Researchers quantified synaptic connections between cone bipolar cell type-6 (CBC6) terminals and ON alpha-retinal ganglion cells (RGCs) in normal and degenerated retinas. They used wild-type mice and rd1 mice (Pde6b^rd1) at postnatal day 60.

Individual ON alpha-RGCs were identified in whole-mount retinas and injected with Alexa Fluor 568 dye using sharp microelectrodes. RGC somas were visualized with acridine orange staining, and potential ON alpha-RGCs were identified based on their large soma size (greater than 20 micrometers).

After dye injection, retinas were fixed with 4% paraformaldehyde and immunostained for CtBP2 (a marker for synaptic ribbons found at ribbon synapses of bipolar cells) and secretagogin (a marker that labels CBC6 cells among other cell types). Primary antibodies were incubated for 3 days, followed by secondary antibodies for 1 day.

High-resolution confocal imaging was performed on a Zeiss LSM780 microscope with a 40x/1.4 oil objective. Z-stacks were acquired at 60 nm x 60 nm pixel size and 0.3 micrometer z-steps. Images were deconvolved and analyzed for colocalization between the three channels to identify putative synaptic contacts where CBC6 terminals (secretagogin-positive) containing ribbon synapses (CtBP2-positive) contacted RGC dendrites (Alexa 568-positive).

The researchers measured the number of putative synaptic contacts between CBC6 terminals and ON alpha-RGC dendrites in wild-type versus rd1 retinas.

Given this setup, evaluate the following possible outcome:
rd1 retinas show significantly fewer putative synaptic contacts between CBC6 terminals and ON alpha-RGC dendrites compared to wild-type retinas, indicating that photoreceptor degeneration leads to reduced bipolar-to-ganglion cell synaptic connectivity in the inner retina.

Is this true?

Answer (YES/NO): NO